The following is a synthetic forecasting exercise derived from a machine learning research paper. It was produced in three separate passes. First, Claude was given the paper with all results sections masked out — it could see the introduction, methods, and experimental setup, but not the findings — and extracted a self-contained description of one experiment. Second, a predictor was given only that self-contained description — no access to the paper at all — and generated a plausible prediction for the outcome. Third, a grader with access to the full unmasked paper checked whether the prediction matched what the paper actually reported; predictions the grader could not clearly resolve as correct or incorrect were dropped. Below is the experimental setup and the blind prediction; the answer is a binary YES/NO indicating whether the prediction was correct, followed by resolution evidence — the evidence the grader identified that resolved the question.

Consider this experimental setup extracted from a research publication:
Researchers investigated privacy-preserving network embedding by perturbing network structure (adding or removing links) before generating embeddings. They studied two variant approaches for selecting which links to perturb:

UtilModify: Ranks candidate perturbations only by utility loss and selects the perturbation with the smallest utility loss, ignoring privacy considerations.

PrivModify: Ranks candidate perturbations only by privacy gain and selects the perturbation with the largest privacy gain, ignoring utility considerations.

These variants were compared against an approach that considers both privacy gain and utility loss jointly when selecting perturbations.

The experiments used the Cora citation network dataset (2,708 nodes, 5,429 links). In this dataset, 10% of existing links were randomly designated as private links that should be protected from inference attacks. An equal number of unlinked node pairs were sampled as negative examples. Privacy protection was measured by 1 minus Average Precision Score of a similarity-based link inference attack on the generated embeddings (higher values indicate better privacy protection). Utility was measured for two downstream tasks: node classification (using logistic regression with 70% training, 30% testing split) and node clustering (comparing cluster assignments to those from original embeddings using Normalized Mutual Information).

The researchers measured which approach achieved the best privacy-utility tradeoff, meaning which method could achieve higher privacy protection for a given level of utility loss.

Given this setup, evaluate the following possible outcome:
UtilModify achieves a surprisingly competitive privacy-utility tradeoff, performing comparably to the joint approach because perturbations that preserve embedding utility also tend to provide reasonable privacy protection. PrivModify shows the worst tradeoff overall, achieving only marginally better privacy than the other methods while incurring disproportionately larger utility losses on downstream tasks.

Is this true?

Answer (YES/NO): NO